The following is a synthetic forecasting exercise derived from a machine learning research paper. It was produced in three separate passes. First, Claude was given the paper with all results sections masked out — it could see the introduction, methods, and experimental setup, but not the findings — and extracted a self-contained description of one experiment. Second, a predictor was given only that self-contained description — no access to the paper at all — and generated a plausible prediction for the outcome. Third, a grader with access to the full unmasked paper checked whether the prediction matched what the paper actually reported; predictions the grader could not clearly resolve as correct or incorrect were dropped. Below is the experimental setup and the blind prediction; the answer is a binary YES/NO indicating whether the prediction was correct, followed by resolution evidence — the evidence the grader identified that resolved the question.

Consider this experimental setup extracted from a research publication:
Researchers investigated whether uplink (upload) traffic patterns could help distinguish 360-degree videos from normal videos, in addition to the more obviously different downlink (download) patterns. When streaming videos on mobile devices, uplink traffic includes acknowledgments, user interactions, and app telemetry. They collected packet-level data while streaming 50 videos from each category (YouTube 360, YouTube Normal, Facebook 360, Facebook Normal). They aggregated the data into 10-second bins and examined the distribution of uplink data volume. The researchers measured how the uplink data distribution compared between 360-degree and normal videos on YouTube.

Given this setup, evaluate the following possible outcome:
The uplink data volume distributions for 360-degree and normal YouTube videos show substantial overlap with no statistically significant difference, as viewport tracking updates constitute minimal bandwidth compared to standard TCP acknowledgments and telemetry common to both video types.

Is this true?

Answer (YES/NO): NO